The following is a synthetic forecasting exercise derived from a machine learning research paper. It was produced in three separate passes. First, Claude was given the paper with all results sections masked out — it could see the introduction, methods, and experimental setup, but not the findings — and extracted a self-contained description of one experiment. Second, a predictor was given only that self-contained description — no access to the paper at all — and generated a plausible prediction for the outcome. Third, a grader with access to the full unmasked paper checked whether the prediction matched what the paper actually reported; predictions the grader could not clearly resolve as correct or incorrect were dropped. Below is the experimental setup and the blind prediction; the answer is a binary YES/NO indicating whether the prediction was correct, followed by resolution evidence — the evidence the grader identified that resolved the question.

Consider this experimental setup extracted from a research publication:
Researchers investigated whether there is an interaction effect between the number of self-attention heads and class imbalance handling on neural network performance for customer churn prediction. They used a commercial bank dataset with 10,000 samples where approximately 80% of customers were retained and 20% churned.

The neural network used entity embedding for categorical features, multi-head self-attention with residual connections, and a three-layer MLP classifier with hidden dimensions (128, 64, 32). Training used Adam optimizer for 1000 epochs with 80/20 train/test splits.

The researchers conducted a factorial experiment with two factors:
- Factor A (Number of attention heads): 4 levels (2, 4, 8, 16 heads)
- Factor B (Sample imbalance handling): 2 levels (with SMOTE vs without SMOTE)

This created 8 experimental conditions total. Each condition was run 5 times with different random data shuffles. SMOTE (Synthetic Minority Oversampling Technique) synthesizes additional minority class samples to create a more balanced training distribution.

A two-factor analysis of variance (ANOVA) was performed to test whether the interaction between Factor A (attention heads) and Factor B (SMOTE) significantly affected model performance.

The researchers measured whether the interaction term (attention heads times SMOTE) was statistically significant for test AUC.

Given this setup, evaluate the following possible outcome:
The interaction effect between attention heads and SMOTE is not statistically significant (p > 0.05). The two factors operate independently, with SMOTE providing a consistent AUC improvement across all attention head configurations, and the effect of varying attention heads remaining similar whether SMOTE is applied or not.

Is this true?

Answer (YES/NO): NO